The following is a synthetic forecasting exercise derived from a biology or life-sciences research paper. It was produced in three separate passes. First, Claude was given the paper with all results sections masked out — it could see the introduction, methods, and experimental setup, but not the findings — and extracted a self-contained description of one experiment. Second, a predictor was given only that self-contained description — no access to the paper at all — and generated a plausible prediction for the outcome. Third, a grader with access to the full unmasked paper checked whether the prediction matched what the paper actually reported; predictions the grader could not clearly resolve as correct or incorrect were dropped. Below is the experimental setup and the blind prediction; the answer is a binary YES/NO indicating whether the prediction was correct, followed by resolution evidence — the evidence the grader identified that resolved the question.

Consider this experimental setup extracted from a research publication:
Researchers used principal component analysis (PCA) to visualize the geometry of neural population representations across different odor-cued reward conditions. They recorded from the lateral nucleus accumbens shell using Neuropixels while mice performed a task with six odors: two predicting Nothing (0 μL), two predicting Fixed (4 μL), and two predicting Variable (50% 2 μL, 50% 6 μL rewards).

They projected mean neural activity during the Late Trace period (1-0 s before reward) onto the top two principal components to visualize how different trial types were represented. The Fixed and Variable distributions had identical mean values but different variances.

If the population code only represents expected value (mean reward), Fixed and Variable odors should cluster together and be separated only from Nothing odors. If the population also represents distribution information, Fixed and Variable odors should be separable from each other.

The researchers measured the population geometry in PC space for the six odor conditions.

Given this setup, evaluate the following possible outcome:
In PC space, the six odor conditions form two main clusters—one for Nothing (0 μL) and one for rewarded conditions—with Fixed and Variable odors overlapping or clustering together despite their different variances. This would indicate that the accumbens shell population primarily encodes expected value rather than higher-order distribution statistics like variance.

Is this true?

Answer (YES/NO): NO